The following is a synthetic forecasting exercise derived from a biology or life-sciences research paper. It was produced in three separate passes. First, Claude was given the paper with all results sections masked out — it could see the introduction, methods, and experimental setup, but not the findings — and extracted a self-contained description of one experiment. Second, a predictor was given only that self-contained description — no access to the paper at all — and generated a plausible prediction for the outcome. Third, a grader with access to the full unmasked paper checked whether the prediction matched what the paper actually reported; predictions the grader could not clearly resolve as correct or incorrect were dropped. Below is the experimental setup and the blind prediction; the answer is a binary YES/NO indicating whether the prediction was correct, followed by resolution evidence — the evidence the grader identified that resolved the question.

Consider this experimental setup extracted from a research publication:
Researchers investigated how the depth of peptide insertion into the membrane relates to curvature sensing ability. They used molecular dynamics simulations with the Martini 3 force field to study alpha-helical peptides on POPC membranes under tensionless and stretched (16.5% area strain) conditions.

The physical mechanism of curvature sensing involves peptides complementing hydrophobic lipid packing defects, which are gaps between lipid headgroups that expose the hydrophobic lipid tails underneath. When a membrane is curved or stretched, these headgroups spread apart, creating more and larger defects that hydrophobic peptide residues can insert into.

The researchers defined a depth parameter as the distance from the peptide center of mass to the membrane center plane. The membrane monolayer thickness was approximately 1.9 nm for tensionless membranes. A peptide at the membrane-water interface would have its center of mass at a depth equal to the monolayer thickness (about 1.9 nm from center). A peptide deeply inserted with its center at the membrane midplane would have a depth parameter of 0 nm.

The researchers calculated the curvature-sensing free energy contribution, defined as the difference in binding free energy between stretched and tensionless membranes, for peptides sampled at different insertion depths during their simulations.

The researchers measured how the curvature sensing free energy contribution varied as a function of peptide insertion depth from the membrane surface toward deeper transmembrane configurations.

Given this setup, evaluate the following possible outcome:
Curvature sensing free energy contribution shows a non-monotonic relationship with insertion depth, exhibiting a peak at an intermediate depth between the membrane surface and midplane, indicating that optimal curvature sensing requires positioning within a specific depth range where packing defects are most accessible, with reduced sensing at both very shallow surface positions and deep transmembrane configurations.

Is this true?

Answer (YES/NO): NO